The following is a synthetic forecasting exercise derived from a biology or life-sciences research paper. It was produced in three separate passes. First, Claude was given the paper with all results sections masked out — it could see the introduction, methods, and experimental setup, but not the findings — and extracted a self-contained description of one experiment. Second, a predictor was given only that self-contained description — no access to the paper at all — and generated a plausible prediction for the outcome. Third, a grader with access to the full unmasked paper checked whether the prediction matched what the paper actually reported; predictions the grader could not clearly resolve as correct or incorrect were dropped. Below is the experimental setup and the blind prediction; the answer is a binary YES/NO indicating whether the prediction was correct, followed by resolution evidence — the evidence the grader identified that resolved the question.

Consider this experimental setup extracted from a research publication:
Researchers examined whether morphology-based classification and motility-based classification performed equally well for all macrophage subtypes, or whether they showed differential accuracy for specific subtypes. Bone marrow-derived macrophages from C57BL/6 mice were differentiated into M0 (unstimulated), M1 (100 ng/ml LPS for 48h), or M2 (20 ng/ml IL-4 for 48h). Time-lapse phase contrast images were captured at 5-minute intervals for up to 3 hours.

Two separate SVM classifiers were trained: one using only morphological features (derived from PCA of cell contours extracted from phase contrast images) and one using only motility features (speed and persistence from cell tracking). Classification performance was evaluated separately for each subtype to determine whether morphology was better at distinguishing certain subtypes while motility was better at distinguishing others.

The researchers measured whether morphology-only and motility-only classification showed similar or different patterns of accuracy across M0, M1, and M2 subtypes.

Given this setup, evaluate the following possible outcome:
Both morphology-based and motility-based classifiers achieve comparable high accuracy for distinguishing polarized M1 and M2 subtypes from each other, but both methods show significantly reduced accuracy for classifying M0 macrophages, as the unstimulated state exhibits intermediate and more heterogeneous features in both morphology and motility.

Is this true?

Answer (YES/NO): NO